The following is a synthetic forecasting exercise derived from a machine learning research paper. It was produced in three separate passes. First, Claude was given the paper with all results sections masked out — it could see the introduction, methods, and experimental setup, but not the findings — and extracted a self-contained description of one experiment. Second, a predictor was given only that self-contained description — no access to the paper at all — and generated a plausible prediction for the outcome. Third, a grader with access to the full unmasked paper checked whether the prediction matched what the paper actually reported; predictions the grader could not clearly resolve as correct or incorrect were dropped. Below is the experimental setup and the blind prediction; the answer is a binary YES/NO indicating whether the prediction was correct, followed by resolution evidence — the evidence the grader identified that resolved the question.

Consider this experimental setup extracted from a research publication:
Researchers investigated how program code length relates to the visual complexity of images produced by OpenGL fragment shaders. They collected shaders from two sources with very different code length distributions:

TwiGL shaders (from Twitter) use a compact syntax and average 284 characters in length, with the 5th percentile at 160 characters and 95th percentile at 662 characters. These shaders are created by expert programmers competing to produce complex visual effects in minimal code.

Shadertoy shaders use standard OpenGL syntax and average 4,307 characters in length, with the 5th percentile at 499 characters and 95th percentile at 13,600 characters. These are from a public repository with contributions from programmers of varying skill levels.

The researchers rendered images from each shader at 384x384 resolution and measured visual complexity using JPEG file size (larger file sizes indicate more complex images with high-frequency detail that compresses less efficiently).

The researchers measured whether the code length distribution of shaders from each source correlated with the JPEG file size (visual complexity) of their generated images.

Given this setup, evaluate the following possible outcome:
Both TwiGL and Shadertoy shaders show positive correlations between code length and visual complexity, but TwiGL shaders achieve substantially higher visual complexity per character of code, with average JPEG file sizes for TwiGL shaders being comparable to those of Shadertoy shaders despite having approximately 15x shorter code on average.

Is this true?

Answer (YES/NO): NO